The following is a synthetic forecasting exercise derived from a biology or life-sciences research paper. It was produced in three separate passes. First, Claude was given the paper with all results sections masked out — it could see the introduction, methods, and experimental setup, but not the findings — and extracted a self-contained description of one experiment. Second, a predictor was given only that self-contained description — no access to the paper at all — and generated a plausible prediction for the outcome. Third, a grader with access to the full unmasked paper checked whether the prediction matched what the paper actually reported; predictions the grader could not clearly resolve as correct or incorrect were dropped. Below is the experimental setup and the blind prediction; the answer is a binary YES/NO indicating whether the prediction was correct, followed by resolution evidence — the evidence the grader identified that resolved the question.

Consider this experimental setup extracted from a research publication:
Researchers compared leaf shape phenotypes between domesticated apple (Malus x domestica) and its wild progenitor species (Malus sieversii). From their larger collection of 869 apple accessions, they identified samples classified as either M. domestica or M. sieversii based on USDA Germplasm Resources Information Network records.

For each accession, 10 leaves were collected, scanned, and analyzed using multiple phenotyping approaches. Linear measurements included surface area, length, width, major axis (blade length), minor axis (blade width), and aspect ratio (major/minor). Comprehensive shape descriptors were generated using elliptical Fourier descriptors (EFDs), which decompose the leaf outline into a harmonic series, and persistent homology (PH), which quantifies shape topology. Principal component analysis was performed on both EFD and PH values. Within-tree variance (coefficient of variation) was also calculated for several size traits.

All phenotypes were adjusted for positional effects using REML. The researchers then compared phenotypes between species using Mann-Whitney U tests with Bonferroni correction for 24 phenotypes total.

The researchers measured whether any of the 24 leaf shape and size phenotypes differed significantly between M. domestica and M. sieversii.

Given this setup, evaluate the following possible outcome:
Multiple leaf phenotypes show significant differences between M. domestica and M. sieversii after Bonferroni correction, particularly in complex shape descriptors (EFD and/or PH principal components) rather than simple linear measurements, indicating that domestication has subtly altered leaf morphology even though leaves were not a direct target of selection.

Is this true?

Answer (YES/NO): NO